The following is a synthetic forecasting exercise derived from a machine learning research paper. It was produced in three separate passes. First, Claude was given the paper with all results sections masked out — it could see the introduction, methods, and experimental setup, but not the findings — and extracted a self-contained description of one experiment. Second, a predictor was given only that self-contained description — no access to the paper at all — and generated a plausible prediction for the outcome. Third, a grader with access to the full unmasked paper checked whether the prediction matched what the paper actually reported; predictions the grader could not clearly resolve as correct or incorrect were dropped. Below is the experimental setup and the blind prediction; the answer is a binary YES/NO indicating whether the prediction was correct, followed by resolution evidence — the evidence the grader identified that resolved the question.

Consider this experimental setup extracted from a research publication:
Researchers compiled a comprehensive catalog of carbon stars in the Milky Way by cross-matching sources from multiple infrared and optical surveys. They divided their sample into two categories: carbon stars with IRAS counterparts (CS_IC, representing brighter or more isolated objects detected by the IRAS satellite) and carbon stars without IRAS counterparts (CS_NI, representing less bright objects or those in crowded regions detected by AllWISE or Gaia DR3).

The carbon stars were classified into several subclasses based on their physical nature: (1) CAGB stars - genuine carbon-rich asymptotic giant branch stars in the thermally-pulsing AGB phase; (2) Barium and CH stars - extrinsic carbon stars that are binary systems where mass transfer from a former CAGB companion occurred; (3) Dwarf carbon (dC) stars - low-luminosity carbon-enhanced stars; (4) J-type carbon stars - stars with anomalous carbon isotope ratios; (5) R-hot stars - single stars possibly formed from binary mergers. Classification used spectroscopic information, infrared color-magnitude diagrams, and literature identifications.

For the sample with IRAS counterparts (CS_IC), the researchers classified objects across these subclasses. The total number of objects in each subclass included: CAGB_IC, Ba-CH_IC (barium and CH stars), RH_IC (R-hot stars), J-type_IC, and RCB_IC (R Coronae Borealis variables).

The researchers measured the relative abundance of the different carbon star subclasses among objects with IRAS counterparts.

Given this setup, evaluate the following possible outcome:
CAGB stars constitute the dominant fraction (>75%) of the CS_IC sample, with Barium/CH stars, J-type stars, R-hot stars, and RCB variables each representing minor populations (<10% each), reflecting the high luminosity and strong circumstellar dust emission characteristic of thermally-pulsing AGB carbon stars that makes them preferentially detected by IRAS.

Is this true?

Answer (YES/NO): YES